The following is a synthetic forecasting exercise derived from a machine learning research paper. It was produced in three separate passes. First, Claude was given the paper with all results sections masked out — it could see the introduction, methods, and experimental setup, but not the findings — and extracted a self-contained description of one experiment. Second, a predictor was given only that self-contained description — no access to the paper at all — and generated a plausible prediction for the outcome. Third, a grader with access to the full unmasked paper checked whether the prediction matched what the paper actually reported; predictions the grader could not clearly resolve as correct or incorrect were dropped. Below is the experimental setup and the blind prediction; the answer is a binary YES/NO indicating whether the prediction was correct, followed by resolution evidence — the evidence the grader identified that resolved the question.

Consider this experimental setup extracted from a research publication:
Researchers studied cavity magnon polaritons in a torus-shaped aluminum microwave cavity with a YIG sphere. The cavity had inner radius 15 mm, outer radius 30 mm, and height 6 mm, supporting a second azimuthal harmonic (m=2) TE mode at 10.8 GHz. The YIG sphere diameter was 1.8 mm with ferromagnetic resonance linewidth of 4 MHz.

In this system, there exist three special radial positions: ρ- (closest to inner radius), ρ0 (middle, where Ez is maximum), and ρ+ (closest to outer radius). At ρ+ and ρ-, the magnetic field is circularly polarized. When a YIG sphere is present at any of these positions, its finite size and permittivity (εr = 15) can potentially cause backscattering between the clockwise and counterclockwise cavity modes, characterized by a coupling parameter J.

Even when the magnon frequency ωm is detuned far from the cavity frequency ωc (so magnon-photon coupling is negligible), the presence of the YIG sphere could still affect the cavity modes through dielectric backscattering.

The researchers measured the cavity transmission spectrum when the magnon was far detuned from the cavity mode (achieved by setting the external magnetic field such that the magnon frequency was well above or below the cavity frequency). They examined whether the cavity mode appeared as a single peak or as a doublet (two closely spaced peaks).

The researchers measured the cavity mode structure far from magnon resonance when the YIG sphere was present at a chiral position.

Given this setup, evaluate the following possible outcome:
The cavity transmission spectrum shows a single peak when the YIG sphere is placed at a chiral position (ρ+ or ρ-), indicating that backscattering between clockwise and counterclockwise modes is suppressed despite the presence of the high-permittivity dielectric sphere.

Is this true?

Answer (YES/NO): NO